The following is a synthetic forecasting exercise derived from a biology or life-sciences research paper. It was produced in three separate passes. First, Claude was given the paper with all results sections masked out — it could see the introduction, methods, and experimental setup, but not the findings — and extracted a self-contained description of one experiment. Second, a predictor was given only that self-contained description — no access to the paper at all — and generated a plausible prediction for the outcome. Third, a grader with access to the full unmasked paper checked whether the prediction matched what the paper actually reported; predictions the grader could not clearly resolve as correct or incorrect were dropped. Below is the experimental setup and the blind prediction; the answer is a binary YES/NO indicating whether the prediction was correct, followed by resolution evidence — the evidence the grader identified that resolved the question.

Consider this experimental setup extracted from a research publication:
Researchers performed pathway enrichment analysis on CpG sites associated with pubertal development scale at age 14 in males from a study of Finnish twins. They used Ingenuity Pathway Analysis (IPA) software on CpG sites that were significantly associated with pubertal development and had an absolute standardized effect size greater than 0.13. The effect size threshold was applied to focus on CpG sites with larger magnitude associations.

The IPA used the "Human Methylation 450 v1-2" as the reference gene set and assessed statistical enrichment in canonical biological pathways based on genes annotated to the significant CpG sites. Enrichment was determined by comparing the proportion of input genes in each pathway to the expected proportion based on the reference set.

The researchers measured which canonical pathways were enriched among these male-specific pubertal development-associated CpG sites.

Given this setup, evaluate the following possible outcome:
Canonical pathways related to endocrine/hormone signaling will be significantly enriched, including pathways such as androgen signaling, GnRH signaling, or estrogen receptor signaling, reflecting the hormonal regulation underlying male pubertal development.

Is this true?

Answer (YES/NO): NO